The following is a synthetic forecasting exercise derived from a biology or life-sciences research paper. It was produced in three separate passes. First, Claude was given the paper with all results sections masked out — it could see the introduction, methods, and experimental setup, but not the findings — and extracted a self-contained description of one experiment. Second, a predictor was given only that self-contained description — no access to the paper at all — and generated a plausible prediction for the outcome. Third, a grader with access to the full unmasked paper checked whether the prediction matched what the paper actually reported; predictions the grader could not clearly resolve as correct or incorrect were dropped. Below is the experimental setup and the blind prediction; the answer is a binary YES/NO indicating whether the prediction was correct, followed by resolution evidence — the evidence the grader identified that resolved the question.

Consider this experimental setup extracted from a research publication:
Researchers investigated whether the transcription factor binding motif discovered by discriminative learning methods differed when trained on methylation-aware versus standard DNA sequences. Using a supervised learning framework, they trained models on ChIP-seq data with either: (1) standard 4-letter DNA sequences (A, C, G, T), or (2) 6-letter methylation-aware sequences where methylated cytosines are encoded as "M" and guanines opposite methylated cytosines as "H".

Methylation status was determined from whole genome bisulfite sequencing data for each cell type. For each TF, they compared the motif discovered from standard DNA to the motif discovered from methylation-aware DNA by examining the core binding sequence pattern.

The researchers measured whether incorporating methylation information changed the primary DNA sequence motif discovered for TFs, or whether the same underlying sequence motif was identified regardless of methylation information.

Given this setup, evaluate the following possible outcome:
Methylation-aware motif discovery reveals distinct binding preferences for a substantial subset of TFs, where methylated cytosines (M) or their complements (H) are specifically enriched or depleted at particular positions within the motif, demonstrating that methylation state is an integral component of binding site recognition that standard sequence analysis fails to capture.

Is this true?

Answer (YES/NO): NO